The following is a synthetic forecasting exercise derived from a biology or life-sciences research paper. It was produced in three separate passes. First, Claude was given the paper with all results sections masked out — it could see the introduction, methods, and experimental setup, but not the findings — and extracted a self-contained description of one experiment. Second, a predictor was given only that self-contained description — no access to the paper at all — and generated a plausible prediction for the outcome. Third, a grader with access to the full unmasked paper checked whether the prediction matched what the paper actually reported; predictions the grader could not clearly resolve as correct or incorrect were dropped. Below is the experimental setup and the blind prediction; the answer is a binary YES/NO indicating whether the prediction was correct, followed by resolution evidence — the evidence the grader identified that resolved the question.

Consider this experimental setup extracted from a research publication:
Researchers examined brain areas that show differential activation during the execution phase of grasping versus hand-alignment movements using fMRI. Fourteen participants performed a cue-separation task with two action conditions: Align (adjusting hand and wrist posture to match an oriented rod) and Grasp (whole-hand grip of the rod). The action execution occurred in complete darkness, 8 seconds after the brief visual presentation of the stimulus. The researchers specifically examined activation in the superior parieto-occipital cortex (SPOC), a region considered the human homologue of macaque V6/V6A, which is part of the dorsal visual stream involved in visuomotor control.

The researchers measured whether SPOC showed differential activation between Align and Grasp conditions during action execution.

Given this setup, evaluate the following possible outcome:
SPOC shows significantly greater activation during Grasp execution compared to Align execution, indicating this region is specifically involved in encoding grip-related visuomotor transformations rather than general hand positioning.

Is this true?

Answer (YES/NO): NO